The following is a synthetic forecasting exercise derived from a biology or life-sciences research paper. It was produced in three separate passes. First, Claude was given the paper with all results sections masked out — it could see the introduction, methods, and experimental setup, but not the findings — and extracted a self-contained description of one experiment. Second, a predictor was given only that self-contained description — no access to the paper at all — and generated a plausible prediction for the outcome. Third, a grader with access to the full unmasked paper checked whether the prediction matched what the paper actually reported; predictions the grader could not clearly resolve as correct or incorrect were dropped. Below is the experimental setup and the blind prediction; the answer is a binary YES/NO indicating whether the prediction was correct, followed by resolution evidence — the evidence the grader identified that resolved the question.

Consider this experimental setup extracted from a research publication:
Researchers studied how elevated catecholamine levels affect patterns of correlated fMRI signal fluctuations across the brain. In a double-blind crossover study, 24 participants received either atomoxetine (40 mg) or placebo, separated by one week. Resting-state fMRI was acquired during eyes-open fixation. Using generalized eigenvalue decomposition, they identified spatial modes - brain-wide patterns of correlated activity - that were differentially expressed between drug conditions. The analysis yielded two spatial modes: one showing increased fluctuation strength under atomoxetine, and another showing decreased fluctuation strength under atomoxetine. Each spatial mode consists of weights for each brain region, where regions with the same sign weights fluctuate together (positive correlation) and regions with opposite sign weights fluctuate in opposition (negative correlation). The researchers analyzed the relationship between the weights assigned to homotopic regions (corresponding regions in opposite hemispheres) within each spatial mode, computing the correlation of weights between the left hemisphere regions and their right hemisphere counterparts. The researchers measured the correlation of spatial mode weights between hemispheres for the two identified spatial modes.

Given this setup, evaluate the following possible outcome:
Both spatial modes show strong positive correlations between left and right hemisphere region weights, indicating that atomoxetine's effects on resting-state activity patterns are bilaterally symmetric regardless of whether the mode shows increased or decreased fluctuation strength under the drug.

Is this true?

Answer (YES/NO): NO